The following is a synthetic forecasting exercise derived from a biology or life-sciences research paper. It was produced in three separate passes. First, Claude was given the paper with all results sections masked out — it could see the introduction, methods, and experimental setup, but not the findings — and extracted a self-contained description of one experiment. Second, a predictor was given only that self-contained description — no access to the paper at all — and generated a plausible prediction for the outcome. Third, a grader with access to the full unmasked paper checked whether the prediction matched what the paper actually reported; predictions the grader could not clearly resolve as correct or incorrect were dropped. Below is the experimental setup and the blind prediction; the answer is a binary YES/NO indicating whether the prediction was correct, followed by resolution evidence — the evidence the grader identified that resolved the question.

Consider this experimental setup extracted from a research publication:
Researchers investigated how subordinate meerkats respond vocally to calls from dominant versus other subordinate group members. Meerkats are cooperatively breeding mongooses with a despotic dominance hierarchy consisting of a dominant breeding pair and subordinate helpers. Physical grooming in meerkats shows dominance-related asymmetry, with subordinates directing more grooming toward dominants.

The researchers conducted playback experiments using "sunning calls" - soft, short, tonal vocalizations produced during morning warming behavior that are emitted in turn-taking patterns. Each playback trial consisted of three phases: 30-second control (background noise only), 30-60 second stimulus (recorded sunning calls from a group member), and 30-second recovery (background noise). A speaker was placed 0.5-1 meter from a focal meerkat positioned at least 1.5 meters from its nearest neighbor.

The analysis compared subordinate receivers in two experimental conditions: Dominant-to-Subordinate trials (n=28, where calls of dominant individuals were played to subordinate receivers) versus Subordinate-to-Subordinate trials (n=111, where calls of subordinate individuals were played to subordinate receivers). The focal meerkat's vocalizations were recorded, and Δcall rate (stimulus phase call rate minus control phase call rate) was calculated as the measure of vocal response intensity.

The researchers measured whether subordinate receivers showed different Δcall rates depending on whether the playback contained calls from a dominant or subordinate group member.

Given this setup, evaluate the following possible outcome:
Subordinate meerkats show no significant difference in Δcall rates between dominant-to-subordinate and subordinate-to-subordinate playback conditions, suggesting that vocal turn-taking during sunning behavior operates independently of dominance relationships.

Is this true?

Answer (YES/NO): NO